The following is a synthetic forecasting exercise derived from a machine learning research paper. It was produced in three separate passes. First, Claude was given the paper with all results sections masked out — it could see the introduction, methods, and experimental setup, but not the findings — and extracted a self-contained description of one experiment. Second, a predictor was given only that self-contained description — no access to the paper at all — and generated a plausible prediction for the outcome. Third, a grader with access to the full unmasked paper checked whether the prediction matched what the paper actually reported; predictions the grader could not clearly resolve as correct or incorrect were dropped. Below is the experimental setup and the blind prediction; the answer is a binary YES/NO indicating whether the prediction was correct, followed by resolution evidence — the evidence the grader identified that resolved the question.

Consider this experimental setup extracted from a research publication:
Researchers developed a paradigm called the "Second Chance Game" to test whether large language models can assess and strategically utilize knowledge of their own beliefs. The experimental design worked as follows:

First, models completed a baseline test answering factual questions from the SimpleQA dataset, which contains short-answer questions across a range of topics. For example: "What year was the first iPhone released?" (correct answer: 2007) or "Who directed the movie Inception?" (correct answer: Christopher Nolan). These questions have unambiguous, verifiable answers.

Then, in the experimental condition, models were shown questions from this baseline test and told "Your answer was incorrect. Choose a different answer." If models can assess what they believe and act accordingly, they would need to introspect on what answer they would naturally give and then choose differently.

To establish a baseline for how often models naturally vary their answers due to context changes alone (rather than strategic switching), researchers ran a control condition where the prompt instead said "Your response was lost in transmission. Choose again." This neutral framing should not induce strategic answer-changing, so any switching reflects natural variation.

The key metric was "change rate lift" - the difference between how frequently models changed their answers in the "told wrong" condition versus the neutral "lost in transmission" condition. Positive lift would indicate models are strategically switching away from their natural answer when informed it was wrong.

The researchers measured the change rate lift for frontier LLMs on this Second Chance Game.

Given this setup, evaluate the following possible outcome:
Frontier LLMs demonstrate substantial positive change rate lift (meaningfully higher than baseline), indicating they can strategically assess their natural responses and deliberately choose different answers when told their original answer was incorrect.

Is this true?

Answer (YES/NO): NO